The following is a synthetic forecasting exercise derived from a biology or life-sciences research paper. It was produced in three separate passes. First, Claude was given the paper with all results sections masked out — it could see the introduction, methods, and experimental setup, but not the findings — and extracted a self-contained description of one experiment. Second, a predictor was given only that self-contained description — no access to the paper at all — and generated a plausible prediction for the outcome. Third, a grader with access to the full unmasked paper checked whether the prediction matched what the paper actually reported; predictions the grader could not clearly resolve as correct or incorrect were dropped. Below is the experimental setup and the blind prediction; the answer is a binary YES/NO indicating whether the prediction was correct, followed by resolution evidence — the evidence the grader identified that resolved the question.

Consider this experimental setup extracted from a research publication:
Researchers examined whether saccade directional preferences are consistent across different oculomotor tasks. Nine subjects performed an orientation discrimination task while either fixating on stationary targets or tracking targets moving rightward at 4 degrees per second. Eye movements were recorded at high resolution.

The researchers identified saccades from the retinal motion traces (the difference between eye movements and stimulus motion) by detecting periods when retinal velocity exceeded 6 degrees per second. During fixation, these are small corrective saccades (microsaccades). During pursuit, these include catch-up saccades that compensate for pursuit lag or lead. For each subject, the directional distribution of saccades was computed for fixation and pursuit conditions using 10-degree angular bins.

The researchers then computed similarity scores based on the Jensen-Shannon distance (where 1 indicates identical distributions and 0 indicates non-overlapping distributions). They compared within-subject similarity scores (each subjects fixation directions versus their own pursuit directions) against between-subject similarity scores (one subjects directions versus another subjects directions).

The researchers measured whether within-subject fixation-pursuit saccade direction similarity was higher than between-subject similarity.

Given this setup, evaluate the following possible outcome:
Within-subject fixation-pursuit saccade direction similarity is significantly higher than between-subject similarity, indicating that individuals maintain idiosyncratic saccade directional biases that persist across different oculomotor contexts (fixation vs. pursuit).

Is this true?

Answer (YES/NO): YES